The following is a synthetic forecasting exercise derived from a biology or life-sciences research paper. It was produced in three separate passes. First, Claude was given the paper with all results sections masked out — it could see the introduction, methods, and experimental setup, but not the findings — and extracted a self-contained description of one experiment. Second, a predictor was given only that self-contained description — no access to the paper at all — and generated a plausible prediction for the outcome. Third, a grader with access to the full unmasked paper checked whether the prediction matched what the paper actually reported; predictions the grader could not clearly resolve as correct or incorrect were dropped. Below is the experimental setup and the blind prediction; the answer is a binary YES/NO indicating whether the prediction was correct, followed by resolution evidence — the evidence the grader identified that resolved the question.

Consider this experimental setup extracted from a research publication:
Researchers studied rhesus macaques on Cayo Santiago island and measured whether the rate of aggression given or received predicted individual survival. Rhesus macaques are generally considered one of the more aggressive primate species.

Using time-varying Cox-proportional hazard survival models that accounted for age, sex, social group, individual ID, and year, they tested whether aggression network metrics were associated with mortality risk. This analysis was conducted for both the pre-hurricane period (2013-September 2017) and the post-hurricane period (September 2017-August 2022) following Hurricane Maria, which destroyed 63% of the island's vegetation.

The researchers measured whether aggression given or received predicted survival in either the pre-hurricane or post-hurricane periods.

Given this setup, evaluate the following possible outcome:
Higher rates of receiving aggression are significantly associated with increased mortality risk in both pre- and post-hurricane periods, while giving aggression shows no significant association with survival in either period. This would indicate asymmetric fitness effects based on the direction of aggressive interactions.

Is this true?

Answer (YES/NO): NO